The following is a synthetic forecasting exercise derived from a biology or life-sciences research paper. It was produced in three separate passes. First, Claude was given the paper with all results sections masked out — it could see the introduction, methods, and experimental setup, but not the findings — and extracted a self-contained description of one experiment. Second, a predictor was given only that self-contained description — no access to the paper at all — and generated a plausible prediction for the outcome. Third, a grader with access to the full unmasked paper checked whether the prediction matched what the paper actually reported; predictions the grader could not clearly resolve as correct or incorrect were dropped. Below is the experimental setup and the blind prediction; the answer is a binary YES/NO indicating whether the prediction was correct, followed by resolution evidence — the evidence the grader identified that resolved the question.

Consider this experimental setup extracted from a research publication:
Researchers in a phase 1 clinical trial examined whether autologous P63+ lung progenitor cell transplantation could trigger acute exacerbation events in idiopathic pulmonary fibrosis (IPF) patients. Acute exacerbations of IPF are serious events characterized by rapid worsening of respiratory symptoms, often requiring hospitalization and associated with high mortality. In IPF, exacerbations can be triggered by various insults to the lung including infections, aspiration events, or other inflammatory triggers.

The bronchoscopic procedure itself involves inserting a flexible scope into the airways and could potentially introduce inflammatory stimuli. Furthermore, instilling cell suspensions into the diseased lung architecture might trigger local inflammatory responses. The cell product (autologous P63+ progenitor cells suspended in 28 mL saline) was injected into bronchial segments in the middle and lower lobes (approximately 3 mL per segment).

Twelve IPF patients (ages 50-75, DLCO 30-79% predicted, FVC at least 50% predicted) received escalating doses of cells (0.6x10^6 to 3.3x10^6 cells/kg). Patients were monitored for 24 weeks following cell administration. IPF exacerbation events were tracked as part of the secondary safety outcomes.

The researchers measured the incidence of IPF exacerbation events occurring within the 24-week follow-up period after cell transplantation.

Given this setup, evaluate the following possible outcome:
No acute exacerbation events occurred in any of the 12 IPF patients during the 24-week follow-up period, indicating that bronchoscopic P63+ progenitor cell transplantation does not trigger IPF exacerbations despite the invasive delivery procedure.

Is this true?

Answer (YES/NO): YES